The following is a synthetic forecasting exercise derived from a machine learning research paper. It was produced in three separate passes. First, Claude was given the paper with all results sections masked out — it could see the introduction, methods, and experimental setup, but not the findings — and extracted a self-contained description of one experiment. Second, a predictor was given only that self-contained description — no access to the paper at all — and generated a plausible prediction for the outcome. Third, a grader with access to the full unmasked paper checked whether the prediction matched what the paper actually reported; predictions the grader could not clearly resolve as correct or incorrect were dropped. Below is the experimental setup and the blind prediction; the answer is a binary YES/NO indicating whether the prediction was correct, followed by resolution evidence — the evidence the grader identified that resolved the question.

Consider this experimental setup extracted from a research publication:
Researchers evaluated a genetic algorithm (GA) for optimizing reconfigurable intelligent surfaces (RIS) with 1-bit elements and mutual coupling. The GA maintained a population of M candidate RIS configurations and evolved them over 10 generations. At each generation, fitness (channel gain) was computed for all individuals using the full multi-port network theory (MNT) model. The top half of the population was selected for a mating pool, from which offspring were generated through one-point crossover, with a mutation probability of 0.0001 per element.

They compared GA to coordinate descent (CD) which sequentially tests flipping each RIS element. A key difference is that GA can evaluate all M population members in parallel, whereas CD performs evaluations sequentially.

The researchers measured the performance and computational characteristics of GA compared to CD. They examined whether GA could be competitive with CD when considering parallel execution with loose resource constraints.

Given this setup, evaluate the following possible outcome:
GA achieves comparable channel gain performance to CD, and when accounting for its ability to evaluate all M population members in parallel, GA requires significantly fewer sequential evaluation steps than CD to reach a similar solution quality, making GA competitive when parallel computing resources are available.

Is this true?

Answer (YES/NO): YES